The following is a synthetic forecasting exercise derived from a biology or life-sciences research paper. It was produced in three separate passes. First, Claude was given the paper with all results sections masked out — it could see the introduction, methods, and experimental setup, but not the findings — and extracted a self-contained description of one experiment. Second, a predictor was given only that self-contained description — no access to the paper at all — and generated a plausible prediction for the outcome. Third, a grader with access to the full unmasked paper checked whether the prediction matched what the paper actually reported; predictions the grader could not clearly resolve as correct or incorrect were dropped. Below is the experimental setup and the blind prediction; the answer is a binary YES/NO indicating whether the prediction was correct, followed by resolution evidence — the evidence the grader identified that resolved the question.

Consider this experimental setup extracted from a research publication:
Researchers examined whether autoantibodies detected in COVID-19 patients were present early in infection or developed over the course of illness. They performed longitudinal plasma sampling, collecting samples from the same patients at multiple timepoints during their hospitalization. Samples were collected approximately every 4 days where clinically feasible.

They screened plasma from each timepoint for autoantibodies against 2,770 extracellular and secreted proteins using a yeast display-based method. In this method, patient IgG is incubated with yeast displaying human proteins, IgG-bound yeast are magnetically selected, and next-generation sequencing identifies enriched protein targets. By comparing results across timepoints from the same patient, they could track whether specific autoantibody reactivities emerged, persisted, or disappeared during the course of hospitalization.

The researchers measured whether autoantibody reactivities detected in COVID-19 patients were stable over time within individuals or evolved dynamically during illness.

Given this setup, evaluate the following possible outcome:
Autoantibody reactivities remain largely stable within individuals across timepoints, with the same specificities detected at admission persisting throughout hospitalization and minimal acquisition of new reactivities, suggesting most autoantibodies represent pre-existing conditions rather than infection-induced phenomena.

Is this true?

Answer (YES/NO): NO